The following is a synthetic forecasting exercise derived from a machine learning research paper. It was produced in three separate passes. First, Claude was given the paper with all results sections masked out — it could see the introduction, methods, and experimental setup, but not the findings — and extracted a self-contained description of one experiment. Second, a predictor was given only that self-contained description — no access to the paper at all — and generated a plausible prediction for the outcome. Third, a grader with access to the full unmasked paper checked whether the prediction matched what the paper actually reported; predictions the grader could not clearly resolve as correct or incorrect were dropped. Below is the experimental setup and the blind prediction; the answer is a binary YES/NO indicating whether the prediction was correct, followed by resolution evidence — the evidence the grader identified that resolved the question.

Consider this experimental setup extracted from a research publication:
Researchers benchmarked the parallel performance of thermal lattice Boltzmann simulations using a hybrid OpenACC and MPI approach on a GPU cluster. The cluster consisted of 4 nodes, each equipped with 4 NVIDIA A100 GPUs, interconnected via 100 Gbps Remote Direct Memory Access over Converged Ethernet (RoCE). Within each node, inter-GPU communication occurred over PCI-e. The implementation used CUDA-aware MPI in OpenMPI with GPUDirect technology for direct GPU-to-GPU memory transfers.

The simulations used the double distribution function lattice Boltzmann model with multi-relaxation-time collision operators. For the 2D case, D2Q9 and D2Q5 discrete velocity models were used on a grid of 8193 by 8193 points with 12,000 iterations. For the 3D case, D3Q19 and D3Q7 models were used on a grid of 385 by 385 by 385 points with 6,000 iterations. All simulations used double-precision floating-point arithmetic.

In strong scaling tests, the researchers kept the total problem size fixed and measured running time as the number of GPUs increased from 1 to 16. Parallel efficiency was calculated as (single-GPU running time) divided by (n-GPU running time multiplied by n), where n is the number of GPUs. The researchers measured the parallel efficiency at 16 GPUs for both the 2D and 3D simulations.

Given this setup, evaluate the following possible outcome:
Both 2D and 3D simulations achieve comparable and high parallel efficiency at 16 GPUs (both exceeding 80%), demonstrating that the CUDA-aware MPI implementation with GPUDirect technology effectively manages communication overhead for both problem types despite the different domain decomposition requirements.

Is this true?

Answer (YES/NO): NO